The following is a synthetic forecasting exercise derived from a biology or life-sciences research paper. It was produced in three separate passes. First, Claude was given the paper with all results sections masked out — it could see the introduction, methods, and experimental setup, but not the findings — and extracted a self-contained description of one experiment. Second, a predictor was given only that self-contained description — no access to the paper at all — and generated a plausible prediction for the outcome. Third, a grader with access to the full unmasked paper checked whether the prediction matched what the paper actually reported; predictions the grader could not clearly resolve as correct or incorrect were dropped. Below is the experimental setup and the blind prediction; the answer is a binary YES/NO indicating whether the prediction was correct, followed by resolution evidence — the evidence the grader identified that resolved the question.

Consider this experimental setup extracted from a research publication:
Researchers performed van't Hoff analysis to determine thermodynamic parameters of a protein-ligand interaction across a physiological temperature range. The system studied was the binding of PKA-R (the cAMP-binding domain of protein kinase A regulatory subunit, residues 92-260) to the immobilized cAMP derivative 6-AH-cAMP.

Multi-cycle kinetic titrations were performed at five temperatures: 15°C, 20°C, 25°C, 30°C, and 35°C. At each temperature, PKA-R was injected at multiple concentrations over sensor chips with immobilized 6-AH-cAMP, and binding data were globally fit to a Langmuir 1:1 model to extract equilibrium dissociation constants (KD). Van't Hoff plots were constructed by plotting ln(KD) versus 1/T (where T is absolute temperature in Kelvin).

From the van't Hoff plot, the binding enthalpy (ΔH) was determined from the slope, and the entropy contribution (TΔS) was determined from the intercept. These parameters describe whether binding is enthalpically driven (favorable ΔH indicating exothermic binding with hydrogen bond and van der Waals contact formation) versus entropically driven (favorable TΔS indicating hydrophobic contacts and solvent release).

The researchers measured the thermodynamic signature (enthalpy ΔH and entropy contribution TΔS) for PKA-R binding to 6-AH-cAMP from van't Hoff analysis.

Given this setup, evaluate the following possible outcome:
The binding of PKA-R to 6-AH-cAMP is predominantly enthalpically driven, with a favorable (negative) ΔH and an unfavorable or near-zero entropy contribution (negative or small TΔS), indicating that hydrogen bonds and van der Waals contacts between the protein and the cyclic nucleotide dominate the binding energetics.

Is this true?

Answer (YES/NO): NO